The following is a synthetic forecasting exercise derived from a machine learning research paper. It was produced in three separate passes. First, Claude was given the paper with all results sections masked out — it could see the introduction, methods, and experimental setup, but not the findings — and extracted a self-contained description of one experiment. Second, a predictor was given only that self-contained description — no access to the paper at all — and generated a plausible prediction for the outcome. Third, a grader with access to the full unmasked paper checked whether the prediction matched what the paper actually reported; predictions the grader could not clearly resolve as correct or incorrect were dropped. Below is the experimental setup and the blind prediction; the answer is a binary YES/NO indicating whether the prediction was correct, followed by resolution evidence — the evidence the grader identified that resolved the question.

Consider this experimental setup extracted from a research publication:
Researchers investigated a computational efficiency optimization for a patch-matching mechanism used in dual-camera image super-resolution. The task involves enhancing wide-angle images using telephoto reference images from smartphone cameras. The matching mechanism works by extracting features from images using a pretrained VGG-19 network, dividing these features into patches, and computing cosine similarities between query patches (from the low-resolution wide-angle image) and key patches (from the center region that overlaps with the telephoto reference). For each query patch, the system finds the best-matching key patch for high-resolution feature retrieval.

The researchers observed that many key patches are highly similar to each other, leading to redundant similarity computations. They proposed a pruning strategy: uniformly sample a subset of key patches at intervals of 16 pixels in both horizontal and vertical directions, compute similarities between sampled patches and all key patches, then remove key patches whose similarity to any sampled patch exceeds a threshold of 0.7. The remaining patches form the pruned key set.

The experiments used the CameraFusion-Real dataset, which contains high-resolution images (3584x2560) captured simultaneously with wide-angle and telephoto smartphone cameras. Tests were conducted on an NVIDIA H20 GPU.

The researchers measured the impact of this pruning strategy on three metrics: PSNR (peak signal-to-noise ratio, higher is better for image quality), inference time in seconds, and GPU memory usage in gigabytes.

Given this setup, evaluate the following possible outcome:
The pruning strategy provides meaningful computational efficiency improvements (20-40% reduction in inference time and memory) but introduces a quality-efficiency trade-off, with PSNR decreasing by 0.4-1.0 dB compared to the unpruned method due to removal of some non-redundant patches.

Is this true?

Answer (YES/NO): NO